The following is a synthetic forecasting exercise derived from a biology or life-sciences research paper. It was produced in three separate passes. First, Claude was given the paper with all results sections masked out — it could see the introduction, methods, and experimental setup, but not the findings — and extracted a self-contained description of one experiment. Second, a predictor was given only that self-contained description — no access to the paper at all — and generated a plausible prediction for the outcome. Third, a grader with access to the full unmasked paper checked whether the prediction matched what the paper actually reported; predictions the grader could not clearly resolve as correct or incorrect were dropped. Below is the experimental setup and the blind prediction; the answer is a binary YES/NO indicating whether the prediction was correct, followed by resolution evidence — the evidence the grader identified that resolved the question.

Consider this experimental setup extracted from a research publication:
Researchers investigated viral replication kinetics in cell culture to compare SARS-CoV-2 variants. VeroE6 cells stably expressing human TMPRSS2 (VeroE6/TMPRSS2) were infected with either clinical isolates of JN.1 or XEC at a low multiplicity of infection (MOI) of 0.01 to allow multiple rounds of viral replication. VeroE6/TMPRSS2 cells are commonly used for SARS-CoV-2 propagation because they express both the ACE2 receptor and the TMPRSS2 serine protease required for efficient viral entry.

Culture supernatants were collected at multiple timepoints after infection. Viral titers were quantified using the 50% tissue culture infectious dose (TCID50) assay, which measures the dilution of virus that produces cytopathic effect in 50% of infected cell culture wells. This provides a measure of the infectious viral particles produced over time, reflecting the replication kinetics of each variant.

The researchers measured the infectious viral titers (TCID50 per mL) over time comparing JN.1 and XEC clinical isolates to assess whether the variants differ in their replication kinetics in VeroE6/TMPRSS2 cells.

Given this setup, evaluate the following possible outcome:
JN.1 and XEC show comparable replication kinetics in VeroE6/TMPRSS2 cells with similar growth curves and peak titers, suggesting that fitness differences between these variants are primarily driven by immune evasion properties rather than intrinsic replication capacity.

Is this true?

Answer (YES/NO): YES